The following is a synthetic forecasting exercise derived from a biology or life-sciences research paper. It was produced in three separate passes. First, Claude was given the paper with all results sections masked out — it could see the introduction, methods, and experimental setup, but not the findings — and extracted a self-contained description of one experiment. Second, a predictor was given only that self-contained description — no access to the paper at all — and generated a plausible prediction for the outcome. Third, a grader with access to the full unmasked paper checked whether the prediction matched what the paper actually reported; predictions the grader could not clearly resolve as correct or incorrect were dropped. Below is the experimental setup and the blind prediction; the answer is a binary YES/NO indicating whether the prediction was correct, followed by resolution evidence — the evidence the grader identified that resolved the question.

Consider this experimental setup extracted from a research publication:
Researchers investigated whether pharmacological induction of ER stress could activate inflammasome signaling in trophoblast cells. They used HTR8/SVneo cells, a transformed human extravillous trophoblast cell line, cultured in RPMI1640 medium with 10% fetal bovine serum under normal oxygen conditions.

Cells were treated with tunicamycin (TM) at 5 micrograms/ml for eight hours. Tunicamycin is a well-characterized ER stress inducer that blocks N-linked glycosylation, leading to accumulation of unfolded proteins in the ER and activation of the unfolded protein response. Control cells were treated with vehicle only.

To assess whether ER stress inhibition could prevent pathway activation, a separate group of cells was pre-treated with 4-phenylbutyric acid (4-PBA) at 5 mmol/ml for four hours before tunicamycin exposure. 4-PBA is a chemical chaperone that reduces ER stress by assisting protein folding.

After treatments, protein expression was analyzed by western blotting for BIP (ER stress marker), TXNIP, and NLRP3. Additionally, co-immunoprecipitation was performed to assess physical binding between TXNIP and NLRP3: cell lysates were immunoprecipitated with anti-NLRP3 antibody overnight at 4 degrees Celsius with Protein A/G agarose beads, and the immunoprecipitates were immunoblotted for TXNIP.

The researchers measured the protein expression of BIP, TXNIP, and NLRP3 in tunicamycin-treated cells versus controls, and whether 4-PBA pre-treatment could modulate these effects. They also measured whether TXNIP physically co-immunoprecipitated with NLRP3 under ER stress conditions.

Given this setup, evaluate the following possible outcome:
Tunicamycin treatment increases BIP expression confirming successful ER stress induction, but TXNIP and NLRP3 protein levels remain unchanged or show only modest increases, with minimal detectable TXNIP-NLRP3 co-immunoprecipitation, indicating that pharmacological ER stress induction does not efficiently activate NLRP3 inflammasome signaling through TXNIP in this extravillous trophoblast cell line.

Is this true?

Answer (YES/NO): NO